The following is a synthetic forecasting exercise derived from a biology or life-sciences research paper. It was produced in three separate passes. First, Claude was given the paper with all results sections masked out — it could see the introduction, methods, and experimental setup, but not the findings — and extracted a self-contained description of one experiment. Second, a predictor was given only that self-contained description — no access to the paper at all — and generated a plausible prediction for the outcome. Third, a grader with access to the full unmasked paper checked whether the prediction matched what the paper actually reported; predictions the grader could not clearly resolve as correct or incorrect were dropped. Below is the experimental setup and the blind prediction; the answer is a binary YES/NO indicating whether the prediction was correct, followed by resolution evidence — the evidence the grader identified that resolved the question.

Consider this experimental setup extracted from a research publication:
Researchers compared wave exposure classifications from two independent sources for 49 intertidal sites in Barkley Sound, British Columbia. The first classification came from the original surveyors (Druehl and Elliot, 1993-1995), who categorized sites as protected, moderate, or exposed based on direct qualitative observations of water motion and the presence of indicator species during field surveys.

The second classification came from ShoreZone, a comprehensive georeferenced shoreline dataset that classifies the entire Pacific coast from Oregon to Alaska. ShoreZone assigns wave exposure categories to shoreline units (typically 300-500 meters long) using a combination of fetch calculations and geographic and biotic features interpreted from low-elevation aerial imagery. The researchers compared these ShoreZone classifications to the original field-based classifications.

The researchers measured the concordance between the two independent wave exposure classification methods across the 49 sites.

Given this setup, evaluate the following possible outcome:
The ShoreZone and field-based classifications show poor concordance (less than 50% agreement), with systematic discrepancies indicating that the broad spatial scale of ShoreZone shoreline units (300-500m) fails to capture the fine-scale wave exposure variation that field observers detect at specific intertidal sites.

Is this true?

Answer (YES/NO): NO